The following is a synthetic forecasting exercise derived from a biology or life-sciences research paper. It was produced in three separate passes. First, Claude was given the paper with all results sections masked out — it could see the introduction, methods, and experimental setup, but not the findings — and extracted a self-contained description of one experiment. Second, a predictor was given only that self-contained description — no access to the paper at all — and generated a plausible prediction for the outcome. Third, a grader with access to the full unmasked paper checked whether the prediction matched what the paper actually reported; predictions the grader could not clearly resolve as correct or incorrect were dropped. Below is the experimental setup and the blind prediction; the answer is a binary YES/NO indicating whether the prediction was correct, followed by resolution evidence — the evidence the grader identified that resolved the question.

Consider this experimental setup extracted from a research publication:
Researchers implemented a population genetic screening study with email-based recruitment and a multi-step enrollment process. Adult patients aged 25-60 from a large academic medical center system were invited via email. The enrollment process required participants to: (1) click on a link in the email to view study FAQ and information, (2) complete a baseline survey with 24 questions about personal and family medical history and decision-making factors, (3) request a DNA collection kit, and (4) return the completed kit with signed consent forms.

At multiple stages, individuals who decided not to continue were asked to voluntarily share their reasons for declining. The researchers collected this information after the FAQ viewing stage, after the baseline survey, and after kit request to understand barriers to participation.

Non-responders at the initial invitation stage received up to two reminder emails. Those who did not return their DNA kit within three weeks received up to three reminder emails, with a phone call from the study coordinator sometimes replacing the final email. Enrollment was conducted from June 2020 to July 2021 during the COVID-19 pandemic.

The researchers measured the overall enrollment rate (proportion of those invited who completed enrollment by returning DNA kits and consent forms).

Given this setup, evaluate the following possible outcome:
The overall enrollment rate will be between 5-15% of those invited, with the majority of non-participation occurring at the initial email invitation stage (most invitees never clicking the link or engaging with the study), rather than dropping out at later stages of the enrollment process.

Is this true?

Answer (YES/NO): YES